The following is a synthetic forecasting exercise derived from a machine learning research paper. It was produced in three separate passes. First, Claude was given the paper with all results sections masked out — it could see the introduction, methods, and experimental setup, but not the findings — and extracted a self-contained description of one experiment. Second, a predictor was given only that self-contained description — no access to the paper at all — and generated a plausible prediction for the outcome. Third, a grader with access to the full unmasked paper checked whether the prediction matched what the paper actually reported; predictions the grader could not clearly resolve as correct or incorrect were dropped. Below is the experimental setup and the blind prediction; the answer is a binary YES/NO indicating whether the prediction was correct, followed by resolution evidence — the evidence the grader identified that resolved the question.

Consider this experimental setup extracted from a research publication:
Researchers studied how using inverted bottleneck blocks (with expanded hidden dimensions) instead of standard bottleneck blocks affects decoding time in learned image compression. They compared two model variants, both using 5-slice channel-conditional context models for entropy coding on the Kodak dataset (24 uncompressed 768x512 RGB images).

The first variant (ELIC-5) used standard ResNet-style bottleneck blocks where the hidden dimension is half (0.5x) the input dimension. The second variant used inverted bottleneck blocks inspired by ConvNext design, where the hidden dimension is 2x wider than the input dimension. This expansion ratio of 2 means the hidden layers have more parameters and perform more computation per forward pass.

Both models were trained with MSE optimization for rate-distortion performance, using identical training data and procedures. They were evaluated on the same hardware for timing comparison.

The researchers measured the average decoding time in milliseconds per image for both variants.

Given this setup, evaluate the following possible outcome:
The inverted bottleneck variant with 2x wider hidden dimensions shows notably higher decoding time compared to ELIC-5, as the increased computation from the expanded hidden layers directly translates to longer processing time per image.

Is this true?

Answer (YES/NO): YES